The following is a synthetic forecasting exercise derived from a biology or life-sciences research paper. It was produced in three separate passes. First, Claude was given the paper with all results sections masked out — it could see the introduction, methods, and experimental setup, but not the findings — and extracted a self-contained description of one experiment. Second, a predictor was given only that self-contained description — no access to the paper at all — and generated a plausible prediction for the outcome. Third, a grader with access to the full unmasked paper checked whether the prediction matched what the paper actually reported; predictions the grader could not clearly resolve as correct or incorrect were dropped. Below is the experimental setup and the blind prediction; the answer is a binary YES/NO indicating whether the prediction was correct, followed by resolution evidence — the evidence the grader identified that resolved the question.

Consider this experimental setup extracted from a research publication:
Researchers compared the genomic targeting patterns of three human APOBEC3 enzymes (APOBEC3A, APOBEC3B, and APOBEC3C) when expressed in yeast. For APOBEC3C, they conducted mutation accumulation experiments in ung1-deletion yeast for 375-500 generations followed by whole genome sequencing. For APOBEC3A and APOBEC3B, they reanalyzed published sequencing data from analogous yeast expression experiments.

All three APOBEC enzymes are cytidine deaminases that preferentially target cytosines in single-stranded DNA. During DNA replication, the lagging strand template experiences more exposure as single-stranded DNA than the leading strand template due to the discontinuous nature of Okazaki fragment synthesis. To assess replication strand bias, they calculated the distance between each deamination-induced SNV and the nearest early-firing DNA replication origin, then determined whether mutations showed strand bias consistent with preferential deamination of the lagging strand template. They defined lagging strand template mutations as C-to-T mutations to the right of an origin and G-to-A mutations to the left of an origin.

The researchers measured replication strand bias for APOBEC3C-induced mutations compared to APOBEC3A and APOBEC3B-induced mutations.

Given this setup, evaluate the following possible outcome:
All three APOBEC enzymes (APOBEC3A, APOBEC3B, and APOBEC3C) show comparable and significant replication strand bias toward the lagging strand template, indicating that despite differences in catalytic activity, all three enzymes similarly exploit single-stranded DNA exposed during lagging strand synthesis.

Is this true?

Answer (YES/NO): NO